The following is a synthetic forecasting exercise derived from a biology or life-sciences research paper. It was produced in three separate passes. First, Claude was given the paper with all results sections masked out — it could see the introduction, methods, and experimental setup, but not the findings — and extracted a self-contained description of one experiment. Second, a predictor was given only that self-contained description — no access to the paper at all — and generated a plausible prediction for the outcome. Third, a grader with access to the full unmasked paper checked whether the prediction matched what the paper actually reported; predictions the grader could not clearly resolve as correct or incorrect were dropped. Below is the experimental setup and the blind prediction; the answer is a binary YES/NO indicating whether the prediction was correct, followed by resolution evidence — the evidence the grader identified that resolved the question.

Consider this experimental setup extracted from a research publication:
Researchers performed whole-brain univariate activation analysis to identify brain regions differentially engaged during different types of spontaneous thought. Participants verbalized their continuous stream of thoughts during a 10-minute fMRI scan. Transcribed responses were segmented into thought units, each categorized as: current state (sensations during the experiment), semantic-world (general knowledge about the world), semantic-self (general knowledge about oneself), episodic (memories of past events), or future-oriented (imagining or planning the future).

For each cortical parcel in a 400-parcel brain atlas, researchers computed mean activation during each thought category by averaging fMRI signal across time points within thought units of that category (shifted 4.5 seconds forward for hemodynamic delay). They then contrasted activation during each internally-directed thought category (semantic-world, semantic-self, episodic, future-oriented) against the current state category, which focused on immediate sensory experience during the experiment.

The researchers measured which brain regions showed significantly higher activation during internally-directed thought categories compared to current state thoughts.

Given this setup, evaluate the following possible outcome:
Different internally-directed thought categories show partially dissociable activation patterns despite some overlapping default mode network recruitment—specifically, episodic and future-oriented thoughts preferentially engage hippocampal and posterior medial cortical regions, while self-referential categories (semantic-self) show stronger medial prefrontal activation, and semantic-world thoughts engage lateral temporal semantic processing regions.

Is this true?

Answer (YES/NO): NO